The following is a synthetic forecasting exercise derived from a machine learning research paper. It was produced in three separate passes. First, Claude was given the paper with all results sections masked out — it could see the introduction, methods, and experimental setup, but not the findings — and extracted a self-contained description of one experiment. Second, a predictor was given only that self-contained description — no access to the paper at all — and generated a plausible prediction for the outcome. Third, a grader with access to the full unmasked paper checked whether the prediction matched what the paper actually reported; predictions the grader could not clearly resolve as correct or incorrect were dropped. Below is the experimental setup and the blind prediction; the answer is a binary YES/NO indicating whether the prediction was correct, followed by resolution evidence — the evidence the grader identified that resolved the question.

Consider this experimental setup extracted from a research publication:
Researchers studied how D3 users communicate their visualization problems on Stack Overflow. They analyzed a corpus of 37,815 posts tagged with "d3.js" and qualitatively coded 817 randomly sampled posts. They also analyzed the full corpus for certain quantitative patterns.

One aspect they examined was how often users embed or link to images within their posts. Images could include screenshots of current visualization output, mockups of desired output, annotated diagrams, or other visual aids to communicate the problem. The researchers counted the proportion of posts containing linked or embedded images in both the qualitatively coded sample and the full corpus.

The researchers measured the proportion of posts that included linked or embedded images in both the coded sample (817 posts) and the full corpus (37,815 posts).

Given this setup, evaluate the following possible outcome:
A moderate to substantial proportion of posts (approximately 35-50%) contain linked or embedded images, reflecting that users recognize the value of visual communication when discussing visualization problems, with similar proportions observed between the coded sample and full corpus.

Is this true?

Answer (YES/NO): NO